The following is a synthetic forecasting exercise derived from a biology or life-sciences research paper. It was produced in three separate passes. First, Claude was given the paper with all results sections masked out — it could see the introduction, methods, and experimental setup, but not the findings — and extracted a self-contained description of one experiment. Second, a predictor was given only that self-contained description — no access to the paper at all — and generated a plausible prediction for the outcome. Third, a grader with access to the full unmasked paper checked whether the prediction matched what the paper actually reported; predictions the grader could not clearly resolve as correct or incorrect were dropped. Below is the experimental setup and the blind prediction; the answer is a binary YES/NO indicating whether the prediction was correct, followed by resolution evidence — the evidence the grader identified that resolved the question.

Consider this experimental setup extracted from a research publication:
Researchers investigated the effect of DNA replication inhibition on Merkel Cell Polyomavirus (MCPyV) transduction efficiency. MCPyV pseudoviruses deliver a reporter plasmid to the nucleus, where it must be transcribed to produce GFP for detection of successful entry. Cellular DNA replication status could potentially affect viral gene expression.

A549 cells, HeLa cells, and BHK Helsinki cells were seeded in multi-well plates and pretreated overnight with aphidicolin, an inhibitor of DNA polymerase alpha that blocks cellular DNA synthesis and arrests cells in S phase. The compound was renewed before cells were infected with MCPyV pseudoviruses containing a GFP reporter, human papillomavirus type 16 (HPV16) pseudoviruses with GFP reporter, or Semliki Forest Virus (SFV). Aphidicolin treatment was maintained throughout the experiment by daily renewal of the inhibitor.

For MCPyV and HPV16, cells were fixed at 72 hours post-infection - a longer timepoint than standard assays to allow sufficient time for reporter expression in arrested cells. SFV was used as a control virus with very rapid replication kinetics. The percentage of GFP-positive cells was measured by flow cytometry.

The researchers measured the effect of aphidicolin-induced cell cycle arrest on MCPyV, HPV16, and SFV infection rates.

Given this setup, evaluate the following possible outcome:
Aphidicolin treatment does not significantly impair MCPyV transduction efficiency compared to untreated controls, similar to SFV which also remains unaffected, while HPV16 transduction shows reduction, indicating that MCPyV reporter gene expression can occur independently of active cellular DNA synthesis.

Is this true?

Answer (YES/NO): NO